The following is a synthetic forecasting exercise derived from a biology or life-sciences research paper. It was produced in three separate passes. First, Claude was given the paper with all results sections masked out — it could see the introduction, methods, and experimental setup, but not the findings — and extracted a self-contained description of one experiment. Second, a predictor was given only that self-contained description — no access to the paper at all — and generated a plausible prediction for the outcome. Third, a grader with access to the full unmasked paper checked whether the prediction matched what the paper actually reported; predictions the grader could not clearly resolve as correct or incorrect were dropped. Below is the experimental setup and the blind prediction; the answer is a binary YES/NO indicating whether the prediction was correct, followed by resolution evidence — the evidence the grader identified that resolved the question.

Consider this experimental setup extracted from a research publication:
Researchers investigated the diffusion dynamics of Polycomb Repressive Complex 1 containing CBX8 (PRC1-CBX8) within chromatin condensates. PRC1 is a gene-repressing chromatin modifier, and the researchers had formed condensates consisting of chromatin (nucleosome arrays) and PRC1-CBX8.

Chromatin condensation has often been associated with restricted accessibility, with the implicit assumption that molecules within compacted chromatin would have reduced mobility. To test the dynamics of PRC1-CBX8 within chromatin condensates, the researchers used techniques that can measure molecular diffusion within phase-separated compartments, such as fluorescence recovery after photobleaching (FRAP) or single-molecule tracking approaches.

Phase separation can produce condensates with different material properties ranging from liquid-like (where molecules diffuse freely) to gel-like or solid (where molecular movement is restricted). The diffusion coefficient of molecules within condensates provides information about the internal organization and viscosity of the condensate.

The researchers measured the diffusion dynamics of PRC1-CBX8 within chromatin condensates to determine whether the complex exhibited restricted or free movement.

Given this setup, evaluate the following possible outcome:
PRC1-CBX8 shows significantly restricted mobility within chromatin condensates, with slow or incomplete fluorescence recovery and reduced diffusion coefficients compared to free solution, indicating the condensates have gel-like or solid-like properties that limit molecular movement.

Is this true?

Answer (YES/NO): NO